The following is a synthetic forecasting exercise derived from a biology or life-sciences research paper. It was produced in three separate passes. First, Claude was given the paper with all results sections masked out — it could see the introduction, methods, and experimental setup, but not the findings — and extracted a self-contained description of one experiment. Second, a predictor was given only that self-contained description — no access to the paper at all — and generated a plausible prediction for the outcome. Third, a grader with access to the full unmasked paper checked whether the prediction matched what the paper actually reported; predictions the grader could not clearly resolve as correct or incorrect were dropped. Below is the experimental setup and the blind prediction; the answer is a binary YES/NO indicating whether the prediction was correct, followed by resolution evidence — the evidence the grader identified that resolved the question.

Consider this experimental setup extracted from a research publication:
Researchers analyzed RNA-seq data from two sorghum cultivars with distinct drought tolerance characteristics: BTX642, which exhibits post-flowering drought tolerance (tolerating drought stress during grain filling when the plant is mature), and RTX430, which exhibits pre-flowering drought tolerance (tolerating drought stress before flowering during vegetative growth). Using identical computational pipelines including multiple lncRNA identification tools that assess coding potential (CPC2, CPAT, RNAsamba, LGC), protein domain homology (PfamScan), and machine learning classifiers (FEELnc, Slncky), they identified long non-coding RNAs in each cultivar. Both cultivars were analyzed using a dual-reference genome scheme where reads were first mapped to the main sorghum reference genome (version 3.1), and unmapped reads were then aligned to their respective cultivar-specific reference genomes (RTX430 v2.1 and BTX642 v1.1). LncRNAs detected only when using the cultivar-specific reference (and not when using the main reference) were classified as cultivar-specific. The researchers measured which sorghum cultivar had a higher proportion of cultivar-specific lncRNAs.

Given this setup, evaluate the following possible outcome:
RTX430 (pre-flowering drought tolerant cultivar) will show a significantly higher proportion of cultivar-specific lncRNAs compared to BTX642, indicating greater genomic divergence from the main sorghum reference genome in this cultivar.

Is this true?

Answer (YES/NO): NO